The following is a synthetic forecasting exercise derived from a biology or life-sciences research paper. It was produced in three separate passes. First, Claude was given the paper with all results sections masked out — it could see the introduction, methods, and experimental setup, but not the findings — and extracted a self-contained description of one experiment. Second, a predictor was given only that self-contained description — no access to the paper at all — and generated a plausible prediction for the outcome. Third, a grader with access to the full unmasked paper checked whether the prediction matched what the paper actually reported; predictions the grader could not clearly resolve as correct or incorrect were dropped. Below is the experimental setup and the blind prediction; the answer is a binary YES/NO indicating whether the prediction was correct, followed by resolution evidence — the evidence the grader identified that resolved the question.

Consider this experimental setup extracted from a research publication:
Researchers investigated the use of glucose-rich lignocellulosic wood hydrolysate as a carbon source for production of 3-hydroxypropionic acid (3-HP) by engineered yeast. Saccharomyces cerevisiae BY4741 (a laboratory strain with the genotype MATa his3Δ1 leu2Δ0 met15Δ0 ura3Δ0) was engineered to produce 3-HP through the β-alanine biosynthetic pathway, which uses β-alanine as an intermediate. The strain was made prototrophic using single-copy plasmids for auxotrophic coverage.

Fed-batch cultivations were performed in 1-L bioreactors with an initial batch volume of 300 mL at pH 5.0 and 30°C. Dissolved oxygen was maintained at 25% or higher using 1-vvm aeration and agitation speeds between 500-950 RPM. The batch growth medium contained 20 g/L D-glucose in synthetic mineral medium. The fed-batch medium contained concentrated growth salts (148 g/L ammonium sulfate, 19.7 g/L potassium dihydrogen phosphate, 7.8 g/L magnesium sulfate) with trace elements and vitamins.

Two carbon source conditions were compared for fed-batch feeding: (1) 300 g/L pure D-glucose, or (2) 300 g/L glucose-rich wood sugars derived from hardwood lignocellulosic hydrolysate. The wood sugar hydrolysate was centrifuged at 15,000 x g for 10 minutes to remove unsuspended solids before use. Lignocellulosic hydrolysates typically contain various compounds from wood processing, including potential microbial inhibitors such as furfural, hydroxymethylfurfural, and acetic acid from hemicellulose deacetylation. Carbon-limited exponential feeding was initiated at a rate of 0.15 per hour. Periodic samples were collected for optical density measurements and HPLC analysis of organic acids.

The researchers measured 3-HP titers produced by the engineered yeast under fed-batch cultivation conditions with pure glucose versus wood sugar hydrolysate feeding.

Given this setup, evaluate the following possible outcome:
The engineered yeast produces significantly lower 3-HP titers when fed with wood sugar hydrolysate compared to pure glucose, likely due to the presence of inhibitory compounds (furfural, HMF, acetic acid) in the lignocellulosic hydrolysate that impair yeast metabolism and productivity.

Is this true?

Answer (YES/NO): NO